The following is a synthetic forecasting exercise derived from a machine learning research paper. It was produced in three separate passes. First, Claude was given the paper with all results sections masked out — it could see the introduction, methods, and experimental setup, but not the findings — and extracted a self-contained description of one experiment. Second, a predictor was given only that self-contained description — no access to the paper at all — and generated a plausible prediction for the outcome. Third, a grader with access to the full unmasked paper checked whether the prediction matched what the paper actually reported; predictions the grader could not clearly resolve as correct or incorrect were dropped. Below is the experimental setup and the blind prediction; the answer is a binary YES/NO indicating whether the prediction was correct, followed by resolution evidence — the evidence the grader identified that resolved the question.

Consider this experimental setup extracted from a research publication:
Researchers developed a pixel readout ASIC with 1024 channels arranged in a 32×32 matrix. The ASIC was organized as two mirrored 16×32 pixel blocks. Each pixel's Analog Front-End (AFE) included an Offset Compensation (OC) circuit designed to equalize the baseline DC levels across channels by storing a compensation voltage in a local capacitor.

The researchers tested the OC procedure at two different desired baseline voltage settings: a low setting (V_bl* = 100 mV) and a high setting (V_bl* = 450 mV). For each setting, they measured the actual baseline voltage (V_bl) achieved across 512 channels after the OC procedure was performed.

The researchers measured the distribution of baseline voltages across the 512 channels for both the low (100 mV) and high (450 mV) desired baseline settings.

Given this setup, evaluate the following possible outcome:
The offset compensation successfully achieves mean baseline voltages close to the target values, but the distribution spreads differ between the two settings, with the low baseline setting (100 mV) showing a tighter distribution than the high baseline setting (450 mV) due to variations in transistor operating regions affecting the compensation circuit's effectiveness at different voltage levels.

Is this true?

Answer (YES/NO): NO